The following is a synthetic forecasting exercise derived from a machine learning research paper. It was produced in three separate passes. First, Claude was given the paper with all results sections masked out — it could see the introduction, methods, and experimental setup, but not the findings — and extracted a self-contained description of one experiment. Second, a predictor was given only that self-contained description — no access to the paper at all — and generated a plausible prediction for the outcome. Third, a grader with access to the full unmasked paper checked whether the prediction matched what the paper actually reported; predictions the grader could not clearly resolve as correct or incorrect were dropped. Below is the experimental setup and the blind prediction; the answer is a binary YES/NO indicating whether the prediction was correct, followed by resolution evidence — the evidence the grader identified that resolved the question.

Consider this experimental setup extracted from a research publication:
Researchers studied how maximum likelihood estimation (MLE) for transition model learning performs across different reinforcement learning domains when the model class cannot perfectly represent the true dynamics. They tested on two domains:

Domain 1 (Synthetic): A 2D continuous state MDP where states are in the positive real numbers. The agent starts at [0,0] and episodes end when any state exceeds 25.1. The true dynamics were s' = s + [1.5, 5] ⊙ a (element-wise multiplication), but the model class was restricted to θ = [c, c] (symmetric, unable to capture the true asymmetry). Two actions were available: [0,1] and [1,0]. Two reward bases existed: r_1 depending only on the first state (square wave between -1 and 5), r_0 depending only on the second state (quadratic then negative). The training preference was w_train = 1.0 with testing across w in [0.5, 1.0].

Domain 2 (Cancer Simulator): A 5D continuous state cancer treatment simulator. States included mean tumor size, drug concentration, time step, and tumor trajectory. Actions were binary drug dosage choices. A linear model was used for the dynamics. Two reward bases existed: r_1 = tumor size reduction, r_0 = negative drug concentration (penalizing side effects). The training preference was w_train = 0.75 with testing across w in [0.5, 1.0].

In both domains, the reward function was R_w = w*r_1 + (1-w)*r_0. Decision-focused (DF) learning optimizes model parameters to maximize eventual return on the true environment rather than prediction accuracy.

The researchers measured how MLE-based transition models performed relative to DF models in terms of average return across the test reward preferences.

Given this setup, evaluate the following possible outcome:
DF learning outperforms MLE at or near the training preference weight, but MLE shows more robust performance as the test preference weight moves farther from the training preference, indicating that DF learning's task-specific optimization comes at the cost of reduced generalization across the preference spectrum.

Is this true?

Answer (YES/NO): NO